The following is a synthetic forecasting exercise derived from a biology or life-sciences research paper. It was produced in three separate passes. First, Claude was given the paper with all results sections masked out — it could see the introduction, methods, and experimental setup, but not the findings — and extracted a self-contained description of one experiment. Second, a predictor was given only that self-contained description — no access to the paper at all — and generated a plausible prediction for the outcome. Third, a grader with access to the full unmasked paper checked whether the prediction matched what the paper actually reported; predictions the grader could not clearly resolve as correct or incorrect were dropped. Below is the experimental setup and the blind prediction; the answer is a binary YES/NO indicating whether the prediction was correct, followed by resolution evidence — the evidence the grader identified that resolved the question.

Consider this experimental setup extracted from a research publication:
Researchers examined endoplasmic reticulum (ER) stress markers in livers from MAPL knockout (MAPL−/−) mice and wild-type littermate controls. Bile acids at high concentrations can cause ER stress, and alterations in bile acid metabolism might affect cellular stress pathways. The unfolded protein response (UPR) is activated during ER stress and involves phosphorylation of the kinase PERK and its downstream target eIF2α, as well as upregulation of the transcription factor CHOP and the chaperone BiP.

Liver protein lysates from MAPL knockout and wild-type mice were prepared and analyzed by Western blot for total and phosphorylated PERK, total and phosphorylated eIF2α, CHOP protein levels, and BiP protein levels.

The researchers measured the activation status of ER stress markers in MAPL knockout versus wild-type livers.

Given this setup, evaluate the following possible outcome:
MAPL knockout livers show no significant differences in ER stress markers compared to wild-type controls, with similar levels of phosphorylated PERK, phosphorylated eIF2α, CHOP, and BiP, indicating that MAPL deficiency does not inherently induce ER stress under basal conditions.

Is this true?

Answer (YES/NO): NO